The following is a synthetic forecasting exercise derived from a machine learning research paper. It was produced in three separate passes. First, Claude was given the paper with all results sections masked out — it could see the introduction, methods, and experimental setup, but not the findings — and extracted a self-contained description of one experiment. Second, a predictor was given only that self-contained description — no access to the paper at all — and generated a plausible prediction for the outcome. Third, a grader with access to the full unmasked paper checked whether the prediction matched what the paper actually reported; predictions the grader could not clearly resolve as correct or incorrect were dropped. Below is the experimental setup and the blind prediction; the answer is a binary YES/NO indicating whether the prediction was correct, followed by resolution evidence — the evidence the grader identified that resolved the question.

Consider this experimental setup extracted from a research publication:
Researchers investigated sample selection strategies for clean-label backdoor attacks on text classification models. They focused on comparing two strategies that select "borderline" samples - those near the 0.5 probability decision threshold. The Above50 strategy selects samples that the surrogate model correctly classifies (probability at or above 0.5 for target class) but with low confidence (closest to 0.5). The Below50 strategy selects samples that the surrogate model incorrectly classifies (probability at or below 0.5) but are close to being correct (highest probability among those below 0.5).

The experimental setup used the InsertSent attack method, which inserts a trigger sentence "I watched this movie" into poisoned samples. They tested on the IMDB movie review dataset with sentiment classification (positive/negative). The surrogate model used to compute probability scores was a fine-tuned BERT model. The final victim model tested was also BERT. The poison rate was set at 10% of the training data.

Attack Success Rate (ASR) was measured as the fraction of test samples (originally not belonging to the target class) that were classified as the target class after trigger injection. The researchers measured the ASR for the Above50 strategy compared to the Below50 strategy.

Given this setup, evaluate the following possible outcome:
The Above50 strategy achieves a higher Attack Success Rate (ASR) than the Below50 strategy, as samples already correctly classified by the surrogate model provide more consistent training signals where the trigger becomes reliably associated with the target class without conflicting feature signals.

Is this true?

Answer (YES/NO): NO